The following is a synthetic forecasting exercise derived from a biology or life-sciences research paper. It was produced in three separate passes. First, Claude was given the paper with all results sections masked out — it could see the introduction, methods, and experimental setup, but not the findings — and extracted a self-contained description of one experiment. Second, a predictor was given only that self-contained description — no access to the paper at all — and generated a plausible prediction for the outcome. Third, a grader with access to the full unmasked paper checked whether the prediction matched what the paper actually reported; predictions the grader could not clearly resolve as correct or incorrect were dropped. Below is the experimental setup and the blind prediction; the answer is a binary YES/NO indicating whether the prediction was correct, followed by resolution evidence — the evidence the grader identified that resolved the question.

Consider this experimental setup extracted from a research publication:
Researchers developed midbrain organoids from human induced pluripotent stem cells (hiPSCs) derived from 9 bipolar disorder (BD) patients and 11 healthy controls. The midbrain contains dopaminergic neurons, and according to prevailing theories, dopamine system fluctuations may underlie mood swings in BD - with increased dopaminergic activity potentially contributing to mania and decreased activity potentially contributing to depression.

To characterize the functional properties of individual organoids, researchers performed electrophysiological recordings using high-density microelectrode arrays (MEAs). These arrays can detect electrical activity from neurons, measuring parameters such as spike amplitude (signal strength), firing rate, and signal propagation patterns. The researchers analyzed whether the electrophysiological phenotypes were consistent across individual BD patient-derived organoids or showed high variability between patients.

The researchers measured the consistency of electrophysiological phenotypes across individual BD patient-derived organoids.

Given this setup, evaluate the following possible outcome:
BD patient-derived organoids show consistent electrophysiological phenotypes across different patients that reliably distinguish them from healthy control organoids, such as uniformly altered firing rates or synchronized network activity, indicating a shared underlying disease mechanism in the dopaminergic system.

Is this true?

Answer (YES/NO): NO